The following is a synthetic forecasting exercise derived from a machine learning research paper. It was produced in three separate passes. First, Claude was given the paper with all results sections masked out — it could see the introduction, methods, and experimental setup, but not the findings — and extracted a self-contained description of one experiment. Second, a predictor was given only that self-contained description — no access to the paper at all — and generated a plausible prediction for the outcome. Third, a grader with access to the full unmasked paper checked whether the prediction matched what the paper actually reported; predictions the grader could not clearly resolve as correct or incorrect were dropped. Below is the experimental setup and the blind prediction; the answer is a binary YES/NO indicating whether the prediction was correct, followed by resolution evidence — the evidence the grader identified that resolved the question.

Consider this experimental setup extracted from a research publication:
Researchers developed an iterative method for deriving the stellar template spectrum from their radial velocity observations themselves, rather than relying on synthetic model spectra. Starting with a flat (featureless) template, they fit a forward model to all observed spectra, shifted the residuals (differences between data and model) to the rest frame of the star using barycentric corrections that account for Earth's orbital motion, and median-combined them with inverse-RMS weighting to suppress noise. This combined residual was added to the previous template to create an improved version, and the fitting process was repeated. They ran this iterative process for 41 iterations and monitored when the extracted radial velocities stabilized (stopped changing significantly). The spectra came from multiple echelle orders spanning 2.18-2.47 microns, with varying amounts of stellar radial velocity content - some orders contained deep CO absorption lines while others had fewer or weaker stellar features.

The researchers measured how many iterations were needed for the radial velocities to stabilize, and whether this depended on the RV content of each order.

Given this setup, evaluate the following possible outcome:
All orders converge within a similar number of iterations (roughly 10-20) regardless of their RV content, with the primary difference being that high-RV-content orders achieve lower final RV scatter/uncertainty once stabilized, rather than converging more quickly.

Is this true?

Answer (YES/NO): NO